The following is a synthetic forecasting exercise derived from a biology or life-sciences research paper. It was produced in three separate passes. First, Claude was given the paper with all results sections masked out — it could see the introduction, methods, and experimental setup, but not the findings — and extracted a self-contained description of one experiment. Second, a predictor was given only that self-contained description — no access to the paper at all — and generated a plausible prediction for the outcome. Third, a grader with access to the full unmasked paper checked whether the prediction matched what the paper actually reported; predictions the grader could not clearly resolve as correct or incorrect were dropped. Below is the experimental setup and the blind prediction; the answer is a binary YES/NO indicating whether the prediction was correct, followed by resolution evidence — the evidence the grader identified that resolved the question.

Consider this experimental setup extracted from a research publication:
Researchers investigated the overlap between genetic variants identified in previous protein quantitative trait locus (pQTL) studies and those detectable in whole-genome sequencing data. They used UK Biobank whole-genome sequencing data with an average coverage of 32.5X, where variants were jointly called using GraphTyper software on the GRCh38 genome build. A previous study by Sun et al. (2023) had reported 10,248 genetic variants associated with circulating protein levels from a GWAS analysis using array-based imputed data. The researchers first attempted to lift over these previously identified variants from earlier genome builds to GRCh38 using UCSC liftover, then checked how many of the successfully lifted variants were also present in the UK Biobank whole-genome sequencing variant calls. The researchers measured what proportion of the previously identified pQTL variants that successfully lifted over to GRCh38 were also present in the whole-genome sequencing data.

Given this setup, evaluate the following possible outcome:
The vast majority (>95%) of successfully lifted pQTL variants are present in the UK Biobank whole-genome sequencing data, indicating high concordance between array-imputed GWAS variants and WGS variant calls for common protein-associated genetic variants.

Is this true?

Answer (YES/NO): YES